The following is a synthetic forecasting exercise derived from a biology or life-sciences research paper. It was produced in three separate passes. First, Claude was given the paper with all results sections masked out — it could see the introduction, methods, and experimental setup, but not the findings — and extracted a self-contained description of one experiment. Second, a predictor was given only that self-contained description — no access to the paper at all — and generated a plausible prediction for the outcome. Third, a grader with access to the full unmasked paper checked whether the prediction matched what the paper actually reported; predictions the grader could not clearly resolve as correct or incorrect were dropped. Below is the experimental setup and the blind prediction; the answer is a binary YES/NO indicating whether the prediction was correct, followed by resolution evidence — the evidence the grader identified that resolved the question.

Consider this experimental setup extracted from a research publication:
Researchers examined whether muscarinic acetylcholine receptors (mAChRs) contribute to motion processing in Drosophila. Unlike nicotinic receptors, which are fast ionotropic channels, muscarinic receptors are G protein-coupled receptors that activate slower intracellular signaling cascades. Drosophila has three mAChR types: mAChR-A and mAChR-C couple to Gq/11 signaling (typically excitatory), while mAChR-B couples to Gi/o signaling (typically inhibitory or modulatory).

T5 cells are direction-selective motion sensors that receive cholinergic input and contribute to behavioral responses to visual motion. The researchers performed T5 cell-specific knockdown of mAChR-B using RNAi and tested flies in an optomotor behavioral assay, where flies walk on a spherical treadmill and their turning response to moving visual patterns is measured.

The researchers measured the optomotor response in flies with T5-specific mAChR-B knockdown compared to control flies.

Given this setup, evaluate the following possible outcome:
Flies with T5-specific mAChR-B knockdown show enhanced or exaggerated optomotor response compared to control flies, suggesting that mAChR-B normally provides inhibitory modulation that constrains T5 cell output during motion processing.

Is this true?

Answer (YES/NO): YES